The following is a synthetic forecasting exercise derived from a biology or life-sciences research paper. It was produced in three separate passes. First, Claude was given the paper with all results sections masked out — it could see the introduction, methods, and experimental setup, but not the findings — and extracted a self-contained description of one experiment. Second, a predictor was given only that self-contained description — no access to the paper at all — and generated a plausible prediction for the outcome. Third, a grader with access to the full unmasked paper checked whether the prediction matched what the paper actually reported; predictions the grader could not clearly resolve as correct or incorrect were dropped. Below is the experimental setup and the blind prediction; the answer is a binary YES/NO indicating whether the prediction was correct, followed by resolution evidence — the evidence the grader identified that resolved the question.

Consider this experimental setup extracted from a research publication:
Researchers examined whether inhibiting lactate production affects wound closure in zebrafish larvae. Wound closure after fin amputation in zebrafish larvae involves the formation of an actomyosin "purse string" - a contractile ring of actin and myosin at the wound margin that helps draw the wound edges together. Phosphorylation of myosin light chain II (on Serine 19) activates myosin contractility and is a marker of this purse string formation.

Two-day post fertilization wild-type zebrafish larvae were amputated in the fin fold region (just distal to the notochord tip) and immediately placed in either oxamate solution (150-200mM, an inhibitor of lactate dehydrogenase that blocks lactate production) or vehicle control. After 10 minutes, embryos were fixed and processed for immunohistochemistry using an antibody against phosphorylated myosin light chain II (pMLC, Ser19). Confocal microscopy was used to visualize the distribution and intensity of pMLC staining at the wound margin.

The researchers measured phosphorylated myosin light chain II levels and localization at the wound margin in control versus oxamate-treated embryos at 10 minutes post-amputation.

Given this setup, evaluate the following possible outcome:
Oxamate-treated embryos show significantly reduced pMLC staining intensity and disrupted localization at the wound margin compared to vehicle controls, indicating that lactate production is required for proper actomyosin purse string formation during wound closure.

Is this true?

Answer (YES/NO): NO